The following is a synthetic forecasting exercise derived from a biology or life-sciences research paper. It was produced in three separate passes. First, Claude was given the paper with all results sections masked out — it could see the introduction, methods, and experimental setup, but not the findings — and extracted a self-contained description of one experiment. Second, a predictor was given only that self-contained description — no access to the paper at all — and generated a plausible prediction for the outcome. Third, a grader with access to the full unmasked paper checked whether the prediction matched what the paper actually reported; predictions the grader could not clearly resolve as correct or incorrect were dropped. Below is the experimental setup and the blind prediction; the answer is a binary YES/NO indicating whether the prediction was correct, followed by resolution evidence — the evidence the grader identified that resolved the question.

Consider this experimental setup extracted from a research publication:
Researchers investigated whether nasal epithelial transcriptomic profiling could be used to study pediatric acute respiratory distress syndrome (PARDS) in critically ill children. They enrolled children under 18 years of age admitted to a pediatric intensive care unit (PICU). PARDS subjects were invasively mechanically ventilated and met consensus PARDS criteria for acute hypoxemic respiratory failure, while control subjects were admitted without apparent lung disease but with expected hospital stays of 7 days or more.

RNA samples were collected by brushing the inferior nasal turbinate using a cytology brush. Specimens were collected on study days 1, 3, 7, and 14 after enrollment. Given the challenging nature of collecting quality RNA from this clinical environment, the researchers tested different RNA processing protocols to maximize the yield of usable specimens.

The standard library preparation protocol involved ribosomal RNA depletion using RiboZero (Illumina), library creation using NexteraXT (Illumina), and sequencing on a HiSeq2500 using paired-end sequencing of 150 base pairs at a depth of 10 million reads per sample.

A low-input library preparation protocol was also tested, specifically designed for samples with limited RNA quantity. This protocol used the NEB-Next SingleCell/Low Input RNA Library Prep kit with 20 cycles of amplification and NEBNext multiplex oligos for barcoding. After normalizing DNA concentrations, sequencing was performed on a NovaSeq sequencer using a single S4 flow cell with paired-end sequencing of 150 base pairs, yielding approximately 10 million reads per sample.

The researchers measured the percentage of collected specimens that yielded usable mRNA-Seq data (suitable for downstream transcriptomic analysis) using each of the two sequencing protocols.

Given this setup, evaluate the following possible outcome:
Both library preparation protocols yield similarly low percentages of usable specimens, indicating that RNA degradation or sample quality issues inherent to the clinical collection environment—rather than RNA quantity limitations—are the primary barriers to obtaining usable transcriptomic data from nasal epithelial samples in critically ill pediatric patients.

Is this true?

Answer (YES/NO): NO